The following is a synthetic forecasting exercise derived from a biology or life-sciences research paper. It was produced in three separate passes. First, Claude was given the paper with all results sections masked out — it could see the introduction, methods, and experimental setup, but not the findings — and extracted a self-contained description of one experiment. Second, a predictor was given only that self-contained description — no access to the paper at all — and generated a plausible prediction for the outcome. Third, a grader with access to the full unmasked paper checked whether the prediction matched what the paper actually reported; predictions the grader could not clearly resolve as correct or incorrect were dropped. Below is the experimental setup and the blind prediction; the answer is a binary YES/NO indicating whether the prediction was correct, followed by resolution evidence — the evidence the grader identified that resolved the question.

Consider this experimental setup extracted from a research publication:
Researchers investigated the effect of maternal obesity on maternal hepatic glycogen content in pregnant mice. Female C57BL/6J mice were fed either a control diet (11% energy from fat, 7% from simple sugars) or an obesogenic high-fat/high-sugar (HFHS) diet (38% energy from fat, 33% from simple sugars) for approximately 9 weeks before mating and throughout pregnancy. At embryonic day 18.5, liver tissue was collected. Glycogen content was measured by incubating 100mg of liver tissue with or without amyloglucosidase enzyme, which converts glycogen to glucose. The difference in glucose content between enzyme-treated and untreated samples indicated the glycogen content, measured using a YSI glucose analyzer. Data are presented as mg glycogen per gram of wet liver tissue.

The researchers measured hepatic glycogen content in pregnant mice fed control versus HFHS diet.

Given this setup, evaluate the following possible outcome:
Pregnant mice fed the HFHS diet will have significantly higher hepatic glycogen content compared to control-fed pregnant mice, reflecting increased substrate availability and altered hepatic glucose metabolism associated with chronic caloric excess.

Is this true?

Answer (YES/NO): NO